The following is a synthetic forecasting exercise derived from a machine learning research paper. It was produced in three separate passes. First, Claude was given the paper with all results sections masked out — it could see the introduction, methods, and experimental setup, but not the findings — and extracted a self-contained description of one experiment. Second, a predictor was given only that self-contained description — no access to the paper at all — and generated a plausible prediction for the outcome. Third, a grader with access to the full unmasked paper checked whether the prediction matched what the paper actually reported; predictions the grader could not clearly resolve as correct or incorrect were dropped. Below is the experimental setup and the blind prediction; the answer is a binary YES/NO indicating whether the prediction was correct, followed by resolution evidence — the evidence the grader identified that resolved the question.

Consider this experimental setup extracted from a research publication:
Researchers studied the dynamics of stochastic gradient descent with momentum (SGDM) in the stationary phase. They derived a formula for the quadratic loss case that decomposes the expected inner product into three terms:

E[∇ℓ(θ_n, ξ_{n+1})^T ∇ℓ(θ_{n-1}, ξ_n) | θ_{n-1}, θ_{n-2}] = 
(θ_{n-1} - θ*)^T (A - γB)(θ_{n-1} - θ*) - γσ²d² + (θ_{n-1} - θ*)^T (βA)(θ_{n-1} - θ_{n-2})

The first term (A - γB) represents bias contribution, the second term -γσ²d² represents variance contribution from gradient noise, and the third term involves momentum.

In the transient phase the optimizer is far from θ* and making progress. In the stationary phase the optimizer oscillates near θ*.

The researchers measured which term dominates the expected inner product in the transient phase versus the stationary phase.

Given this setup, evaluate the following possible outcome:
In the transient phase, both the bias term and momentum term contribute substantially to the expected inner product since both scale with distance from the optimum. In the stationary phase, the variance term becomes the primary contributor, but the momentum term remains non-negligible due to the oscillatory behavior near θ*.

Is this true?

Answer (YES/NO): NO